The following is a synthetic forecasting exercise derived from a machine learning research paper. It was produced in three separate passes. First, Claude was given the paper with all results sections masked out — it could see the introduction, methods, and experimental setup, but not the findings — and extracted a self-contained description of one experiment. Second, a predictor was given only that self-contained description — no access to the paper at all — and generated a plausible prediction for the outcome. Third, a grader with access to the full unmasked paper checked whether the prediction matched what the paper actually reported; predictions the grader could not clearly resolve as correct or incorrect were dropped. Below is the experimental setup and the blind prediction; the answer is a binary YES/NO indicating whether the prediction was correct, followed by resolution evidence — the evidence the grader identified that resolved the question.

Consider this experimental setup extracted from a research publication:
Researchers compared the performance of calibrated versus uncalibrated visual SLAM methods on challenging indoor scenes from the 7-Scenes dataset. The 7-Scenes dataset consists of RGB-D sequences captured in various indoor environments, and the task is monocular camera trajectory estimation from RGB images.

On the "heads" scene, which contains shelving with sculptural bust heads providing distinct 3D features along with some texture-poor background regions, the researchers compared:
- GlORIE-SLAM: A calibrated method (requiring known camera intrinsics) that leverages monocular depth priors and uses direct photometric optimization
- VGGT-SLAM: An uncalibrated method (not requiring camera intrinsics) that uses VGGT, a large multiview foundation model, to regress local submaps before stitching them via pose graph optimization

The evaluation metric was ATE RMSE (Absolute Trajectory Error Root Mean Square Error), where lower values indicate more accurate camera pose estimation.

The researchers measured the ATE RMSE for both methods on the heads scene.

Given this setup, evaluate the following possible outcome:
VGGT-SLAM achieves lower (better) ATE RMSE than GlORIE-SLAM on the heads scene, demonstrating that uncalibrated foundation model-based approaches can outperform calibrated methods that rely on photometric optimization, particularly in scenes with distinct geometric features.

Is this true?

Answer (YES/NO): NO